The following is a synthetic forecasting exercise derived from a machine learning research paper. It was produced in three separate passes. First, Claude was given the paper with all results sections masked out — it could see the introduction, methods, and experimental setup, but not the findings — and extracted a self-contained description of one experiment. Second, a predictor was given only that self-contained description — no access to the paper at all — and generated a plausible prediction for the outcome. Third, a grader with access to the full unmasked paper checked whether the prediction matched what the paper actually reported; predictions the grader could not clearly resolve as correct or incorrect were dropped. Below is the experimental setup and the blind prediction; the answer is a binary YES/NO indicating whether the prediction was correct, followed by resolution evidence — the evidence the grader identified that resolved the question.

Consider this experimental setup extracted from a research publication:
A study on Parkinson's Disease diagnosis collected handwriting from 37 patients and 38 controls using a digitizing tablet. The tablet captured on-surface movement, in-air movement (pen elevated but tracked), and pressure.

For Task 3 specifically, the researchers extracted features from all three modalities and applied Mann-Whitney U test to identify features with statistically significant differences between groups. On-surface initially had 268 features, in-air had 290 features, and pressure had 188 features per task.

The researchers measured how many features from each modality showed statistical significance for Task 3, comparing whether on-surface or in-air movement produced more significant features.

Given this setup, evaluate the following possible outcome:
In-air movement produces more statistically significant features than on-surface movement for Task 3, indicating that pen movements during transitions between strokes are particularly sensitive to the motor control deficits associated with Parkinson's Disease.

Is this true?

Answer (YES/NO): NO